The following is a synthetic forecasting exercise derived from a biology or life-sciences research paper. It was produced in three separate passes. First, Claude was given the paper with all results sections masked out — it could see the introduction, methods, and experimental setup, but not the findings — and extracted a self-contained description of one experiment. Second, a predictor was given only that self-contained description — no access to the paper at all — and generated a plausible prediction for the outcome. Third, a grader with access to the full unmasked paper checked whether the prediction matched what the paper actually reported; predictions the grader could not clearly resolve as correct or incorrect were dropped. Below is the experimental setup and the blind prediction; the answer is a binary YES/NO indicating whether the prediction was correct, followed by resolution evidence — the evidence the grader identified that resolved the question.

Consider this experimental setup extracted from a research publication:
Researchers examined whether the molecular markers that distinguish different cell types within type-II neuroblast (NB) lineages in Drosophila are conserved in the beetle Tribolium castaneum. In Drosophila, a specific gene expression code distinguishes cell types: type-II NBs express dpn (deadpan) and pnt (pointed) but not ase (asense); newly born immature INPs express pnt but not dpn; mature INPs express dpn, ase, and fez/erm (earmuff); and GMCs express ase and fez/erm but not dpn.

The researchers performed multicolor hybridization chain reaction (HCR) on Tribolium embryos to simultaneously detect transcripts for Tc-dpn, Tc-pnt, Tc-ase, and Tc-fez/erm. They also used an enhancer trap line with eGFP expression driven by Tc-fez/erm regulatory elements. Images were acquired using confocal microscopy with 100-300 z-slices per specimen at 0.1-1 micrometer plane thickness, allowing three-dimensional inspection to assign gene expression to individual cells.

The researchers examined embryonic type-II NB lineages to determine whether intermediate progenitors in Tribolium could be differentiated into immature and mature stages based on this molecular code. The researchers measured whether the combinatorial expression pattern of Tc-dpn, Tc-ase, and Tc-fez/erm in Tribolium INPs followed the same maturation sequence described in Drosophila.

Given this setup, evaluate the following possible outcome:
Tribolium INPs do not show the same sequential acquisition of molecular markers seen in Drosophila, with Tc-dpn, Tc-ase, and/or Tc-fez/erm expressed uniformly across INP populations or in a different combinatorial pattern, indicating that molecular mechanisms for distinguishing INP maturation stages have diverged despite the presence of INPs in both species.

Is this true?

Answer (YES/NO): NO